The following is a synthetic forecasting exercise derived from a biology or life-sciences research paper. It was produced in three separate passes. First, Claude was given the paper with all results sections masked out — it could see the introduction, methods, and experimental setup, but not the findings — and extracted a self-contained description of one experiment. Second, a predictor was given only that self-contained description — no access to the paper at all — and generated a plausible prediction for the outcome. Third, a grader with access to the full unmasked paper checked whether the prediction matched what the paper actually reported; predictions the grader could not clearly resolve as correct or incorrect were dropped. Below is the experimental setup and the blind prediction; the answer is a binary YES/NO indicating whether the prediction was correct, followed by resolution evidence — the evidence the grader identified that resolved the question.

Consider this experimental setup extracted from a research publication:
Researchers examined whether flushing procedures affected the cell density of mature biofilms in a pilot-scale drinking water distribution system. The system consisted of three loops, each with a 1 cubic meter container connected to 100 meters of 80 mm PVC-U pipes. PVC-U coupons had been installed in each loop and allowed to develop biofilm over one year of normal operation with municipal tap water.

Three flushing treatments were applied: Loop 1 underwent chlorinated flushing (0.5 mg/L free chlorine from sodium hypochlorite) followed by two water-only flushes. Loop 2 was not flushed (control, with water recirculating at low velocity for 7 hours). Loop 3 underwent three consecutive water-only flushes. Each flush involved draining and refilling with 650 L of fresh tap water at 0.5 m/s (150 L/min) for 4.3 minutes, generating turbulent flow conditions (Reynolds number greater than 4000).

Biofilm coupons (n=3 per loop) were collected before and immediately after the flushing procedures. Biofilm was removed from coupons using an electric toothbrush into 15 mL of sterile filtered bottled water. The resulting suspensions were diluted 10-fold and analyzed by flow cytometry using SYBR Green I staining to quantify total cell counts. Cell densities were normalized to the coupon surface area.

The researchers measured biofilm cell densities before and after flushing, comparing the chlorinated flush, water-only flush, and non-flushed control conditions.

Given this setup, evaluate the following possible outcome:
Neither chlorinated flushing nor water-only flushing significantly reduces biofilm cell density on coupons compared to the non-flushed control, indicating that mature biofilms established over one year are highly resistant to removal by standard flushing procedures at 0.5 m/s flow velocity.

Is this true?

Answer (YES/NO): YES